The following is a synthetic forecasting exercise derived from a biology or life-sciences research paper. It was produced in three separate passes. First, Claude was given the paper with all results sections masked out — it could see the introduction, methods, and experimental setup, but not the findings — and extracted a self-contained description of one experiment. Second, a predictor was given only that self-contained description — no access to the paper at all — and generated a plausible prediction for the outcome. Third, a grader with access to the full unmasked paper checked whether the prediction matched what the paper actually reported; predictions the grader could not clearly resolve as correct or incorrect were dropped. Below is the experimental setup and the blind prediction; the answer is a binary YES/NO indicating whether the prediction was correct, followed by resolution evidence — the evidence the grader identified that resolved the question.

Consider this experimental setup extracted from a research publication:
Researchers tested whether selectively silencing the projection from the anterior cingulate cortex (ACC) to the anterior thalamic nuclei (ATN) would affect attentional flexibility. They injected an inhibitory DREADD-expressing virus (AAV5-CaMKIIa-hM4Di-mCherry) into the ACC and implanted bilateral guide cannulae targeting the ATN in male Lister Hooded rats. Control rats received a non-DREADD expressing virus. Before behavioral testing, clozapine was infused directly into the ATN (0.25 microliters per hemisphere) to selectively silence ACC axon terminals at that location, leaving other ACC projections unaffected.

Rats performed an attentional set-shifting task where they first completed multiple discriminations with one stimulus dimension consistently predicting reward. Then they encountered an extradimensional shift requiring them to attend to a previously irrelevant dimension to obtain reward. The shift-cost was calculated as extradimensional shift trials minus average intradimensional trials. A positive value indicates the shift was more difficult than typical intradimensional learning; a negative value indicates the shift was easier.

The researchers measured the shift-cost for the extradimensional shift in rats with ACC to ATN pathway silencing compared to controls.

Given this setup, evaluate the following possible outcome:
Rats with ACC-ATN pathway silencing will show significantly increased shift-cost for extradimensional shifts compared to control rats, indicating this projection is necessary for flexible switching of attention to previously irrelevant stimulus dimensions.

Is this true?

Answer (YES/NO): NO